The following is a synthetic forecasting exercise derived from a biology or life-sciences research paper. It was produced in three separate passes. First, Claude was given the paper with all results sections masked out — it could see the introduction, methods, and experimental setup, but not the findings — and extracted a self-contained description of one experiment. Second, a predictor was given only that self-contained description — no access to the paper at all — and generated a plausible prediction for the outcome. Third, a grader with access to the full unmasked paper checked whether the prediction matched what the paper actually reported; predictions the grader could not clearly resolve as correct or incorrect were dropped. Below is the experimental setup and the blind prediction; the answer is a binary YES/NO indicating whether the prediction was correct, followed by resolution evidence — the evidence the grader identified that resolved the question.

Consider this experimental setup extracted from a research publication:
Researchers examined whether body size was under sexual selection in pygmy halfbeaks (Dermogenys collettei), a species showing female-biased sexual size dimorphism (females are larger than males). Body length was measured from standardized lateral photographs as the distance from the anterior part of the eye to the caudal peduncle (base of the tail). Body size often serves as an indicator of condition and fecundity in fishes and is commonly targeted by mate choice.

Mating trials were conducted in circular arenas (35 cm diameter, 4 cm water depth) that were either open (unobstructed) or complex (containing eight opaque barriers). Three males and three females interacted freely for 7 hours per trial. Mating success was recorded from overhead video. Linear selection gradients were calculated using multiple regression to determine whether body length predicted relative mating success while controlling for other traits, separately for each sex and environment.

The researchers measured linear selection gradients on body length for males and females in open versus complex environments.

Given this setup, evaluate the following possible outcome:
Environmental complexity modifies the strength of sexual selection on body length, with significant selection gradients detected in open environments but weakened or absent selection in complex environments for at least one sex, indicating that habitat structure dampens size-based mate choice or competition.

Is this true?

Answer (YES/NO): NO